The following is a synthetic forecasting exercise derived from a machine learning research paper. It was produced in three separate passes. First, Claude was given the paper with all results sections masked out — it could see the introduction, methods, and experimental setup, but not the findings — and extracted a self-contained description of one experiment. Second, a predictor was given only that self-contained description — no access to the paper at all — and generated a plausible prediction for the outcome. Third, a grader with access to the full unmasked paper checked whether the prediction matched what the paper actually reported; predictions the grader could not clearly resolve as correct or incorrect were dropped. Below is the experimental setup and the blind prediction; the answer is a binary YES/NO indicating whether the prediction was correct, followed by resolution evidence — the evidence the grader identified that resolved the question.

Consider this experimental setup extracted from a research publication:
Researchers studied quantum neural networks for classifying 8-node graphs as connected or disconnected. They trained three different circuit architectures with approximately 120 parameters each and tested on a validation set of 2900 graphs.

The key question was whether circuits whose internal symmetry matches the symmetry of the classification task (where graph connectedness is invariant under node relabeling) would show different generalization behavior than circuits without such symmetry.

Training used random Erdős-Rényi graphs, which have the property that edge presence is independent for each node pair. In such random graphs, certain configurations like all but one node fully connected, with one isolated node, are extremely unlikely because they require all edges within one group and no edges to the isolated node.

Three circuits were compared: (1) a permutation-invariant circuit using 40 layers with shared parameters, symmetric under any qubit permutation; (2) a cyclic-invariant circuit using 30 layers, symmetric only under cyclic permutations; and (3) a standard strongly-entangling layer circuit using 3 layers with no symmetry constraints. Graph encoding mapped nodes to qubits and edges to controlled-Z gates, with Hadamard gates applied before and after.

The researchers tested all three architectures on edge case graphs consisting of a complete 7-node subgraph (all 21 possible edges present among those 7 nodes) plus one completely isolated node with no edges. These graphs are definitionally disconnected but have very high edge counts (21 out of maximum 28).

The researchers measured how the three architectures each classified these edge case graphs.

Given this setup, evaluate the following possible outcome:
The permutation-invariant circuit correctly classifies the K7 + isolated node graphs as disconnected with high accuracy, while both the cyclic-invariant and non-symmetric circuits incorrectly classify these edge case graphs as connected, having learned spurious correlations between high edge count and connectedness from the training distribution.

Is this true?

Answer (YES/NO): NO